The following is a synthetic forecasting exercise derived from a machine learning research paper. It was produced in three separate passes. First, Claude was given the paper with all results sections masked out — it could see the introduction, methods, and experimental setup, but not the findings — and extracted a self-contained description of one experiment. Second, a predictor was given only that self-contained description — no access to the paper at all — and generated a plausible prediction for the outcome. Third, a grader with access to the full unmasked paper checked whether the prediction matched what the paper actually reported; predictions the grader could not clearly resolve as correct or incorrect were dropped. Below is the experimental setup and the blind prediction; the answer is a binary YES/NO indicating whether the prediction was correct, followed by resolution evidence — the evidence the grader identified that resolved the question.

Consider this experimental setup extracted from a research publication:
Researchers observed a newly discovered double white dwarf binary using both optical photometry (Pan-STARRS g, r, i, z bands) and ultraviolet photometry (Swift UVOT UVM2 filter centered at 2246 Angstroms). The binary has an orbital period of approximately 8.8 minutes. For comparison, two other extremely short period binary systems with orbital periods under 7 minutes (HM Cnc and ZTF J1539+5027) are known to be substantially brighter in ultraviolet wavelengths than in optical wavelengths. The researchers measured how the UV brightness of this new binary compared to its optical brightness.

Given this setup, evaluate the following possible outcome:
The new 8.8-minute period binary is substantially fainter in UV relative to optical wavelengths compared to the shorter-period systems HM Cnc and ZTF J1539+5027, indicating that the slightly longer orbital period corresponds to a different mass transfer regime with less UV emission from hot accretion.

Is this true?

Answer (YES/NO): NO